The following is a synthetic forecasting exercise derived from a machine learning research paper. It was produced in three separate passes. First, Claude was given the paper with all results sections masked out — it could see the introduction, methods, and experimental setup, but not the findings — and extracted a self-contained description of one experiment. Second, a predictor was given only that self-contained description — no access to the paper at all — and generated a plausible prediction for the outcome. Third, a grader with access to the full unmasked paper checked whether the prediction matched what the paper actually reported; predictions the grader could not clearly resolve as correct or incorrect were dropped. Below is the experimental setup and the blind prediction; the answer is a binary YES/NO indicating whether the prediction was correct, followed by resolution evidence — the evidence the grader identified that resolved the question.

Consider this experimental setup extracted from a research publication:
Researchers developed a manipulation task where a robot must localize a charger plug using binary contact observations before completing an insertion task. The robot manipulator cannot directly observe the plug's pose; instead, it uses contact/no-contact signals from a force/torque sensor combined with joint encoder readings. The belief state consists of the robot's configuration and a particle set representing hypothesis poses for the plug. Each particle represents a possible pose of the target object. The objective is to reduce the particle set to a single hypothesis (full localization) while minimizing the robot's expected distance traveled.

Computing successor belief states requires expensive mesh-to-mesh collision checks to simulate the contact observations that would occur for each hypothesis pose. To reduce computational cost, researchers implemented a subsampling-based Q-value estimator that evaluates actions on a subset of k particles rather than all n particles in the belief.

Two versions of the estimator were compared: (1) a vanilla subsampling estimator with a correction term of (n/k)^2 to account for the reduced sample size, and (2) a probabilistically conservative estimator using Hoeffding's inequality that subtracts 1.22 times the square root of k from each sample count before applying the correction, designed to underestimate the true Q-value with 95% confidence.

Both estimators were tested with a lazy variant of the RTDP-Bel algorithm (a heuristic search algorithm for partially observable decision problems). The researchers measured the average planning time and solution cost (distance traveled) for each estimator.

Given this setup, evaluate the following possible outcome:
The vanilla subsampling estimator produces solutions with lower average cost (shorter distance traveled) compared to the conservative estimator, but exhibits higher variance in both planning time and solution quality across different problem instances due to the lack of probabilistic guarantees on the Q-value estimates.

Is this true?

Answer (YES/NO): NO